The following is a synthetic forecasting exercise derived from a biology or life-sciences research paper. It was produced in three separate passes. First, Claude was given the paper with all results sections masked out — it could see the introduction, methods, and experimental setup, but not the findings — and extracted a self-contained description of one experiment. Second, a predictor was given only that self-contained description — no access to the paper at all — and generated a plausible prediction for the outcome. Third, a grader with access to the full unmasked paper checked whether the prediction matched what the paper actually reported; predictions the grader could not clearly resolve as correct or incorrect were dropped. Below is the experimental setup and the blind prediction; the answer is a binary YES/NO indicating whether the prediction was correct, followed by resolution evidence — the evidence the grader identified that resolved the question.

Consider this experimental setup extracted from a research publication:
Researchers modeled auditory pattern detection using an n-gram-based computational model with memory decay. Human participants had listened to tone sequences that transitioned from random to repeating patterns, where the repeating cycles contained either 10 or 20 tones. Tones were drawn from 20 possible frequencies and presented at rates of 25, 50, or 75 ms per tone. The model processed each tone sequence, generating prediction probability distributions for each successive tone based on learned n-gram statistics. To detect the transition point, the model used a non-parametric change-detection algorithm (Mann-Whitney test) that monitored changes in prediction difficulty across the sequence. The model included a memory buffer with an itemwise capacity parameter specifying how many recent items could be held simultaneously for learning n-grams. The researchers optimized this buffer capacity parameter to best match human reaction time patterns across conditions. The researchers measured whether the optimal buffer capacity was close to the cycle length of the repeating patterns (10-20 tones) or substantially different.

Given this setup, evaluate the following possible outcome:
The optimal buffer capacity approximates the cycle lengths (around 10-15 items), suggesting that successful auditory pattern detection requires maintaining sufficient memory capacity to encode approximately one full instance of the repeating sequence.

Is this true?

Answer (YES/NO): YES